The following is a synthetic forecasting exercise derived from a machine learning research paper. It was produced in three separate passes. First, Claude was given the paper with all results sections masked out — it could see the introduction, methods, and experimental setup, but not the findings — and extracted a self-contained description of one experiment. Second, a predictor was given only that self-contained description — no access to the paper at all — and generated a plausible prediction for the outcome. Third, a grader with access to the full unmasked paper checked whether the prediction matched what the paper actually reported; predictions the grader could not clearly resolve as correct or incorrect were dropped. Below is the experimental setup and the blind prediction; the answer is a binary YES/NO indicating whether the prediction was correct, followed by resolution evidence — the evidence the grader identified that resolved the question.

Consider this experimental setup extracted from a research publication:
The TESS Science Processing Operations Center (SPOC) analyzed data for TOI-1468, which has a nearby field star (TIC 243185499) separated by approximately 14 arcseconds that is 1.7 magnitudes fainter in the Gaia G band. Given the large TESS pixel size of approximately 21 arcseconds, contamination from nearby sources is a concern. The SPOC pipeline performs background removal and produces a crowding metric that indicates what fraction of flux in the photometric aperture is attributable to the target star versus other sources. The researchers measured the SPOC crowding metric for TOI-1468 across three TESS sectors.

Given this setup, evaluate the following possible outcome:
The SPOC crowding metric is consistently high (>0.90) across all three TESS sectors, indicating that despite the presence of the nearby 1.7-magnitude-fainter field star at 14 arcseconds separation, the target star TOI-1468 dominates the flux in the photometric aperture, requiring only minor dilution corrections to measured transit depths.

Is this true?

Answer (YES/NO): YES